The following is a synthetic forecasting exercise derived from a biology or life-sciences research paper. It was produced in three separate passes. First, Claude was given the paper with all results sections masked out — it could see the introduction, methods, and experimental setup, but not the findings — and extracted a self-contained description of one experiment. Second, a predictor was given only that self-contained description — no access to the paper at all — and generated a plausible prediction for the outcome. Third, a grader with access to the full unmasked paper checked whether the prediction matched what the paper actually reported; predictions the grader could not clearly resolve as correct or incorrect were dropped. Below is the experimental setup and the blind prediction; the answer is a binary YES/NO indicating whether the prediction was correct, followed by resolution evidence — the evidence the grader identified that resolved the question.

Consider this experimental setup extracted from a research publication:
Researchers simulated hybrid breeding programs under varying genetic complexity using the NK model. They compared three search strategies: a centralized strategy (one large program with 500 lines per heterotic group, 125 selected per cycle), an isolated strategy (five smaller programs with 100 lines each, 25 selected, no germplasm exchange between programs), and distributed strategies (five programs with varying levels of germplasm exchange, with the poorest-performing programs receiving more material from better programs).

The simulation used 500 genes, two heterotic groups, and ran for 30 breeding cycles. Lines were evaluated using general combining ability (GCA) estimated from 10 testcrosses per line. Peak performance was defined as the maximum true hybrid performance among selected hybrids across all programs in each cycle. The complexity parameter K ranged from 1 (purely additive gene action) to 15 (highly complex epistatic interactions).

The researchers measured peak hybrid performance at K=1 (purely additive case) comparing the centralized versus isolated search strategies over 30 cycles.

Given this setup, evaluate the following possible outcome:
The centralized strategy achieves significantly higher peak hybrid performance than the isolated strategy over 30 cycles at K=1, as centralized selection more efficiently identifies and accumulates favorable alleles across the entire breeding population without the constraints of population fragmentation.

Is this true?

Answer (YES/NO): YES